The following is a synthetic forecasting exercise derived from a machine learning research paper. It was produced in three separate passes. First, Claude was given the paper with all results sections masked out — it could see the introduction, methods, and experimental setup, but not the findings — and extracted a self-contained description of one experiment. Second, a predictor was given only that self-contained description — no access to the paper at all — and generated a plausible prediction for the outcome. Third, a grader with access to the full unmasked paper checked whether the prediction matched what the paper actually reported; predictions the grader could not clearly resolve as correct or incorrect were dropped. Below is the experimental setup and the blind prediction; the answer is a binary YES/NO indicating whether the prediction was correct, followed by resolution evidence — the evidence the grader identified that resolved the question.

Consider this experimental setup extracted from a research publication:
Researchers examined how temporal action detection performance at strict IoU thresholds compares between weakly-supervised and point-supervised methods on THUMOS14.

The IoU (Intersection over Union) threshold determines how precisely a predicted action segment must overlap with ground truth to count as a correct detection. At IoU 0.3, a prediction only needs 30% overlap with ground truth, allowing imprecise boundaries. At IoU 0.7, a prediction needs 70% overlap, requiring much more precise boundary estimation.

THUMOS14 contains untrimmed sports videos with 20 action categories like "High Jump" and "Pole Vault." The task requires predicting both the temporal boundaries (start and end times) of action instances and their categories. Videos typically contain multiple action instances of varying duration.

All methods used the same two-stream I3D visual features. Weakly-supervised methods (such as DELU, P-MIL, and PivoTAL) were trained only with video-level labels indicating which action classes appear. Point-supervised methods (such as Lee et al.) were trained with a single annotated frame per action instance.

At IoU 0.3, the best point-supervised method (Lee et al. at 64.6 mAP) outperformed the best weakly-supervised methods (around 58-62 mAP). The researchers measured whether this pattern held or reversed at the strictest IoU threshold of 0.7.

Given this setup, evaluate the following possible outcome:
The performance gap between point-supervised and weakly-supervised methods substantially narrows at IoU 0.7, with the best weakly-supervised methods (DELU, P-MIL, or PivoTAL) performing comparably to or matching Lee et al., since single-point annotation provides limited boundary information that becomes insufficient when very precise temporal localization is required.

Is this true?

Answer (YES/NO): NO